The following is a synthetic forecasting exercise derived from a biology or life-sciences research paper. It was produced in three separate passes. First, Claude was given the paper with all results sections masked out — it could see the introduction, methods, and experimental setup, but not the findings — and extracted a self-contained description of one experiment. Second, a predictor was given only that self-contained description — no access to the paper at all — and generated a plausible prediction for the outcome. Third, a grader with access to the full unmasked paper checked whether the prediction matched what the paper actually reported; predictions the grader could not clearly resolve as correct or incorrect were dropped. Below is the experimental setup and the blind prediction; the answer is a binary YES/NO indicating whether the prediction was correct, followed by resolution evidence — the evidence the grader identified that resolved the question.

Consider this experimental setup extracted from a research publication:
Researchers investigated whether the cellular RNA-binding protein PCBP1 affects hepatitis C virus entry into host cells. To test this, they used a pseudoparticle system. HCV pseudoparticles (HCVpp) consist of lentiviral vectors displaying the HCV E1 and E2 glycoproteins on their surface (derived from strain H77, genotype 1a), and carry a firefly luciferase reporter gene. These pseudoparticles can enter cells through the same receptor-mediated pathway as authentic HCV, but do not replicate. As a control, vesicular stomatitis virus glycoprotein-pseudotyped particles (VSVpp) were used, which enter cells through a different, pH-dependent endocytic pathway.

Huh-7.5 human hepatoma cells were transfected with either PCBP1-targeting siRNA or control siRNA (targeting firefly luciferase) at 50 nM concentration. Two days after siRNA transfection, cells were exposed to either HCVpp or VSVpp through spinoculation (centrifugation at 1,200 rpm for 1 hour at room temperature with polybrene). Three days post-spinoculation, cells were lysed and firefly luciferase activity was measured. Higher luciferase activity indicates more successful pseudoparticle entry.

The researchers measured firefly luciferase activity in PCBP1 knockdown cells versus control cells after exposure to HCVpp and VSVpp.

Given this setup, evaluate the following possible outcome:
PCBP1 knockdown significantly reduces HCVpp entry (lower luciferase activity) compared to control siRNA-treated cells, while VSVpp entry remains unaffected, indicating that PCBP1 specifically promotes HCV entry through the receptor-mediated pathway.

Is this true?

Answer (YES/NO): NO